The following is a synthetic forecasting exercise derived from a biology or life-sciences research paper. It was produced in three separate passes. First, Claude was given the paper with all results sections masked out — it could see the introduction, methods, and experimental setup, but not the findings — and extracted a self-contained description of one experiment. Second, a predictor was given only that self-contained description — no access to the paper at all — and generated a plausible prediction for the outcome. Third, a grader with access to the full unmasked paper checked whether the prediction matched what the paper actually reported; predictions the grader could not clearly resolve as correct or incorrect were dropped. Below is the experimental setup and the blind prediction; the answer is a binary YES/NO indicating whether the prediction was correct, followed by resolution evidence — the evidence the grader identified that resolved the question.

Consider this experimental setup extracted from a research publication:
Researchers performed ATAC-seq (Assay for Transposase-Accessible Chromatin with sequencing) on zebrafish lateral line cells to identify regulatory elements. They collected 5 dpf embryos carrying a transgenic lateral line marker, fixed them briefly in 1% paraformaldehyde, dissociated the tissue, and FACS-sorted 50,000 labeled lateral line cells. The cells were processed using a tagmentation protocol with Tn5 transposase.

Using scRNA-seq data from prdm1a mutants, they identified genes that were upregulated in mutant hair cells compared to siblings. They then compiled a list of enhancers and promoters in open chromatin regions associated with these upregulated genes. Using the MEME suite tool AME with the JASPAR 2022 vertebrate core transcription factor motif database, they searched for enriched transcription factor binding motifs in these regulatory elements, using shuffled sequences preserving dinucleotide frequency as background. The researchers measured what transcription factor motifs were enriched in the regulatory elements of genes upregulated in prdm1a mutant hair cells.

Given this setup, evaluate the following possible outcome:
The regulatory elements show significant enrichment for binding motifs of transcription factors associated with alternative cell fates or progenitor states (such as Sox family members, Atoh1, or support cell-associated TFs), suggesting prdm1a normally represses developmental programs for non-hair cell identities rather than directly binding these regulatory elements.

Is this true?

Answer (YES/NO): NO